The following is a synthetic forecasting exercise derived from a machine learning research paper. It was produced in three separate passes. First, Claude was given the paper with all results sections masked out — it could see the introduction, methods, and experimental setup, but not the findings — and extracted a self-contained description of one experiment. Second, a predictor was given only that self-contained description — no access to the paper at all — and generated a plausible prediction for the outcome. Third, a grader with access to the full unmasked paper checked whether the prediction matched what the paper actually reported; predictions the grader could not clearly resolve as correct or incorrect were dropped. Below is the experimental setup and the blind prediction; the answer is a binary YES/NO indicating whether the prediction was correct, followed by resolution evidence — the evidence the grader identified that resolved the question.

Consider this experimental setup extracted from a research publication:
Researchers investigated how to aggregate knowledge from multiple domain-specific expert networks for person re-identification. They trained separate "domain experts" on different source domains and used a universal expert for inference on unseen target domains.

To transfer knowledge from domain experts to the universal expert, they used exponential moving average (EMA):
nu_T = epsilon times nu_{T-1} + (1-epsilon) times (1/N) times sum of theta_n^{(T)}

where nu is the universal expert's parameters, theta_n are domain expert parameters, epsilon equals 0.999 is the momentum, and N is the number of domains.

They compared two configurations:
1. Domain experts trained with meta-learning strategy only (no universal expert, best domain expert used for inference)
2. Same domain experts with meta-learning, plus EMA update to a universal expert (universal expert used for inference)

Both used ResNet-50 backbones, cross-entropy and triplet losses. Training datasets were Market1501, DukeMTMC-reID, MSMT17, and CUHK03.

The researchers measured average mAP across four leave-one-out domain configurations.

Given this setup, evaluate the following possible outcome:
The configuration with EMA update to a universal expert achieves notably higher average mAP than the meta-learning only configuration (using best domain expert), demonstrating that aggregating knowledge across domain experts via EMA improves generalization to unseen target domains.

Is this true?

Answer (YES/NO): YES